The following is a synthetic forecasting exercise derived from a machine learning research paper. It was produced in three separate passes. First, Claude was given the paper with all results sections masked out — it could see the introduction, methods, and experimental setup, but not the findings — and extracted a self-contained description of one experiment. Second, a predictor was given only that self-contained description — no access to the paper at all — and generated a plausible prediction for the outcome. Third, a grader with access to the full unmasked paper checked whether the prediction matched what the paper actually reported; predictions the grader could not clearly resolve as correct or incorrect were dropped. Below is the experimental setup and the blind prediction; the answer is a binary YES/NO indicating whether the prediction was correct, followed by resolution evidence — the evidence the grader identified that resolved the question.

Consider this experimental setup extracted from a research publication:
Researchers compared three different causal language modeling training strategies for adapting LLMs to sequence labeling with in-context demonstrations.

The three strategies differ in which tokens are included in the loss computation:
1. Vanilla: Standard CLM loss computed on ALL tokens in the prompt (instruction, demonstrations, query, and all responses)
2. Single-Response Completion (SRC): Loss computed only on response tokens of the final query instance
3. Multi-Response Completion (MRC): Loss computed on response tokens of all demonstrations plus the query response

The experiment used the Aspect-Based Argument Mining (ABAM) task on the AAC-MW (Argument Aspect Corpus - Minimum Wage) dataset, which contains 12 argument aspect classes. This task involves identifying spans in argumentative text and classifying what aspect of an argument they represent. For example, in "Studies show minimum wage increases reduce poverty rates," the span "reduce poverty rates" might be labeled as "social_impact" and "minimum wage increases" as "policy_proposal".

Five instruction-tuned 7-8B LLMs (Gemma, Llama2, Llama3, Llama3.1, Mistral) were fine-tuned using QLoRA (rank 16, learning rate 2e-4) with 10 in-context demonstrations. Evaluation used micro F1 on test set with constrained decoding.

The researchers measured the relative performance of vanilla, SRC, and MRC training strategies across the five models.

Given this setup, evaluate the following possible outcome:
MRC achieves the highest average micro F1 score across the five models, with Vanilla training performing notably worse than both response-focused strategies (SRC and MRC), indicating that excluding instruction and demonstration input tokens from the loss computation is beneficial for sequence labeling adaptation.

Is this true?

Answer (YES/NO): YES